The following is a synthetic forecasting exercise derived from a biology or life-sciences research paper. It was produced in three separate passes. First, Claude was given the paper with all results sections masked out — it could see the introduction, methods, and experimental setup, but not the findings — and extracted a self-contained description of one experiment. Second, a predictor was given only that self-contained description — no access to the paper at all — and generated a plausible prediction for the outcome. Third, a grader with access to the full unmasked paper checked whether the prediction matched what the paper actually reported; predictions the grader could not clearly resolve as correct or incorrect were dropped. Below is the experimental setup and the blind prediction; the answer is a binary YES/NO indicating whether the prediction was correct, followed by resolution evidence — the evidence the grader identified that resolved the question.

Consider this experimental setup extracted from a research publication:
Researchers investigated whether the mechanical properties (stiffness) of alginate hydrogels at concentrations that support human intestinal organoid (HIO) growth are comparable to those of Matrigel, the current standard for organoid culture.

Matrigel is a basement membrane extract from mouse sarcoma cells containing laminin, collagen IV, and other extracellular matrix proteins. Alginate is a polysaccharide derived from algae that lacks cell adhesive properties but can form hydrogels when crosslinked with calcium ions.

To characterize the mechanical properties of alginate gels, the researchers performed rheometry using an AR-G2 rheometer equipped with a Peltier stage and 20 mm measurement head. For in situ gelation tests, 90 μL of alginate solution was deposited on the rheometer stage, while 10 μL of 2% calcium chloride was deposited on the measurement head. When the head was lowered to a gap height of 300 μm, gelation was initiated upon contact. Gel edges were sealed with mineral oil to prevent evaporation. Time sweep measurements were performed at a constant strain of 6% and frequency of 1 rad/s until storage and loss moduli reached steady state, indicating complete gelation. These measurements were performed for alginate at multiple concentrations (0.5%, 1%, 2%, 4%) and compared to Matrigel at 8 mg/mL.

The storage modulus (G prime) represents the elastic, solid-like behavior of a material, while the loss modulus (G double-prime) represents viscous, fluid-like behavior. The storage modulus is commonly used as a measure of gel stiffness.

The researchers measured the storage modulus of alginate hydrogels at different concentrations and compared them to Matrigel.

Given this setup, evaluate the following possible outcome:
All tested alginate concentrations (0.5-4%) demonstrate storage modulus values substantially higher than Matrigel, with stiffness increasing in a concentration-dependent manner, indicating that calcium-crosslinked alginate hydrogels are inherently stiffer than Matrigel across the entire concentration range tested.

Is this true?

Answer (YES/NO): NO